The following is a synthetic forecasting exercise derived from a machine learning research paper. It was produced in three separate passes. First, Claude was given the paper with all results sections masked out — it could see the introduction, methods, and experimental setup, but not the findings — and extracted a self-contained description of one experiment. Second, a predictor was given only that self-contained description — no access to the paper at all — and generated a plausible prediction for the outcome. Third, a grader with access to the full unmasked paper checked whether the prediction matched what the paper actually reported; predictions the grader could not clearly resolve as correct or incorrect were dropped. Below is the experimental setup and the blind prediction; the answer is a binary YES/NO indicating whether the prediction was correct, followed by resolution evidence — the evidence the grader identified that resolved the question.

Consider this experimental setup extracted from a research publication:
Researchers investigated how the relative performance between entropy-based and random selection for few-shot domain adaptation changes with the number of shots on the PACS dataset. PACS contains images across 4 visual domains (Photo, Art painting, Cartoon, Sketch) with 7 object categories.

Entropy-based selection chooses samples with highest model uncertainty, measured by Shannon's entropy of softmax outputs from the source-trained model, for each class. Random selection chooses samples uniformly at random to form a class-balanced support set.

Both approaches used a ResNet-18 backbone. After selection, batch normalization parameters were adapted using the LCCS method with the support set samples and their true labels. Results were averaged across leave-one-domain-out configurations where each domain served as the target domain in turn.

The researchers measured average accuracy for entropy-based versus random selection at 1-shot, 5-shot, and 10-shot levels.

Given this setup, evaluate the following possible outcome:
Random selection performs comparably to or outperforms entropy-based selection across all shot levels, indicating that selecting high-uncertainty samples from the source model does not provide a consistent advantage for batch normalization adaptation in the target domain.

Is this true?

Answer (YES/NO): YES